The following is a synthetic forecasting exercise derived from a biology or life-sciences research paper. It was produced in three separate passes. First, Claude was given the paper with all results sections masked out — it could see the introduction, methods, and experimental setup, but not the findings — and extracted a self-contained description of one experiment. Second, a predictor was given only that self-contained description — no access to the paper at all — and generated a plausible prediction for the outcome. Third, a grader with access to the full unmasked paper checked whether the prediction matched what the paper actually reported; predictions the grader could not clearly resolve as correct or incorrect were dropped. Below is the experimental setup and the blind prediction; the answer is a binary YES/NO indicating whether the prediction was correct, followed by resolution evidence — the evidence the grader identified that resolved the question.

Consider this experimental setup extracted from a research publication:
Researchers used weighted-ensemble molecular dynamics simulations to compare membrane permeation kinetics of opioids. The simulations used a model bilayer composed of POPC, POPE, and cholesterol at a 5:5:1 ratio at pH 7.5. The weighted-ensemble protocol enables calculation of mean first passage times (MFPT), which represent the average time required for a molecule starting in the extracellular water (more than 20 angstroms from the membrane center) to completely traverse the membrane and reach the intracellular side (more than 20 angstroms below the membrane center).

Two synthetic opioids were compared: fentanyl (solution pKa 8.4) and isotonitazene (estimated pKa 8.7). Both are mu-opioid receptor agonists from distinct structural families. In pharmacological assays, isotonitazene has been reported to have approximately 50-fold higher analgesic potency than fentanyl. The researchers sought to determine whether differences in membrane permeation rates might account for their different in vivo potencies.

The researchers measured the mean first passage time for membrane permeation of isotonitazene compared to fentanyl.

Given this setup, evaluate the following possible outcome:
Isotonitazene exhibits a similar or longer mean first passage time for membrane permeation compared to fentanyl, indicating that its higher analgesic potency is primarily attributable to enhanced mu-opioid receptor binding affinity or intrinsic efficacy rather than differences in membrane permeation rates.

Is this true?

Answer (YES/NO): YES